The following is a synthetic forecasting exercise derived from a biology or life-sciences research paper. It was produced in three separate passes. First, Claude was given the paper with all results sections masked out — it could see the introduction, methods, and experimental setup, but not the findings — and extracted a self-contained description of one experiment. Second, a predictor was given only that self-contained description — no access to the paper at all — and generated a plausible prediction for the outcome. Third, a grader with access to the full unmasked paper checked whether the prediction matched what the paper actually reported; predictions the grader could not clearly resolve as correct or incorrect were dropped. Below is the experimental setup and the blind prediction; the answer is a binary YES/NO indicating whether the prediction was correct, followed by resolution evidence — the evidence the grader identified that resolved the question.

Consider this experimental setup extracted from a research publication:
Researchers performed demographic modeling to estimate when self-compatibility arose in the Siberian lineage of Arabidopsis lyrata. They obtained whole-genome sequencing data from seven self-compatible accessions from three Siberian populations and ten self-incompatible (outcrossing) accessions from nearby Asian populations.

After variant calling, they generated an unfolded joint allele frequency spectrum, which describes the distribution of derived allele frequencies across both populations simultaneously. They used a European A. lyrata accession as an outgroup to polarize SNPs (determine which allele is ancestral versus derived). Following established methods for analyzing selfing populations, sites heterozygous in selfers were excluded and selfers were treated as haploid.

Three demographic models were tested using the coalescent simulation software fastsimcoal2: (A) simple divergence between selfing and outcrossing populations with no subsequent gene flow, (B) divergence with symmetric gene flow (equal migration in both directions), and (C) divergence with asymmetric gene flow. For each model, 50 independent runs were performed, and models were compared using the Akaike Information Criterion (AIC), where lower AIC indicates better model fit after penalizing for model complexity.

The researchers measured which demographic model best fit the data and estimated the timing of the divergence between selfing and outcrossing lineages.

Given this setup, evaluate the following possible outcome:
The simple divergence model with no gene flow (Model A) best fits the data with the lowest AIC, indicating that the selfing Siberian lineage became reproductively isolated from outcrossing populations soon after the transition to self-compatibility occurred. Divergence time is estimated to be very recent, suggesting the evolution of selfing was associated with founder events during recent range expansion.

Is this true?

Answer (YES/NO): NO